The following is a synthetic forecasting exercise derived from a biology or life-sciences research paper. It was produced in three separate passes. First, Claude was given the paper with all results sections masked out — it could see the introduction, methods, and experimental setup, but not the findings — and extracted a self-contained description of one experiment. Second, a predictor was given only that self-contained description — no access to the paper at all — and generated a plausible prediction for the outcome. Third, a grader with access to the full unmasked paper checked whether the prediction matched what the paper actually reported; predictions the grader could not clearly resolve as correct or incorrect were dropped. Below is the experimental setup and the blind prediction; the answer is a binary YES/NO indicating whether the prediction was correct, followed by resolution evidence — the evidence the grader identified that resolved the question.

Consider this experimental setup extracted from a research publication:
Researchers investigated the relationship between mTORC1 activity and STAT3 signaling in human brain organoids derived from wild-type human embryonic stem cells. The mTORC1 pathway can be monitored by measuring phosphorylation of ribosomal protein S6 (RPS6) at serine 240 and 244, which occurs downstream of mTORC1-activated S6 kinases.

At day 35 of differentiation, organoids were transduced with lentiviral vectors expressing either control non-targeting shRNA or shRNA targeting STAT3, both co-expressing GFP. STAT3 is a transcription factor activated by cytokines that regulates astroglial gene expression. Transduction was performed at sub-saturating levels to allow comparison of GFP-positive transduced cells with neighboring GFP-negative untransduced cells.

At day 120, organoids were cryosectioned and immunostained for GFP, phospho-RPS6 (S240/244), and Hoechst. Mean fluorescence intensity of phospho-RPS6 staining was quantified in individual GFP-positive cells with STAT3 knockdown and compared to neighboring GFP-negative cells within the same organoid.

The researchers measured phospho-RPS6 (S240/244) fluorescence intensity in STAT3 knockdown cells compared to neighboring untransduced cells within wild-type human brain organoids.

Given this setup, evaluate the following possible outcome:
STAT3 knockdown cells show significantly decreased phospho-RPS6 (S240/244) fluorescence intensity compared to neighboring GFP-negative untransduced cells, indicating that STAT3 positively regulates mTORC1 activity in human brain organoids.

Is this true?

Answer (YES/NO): NO